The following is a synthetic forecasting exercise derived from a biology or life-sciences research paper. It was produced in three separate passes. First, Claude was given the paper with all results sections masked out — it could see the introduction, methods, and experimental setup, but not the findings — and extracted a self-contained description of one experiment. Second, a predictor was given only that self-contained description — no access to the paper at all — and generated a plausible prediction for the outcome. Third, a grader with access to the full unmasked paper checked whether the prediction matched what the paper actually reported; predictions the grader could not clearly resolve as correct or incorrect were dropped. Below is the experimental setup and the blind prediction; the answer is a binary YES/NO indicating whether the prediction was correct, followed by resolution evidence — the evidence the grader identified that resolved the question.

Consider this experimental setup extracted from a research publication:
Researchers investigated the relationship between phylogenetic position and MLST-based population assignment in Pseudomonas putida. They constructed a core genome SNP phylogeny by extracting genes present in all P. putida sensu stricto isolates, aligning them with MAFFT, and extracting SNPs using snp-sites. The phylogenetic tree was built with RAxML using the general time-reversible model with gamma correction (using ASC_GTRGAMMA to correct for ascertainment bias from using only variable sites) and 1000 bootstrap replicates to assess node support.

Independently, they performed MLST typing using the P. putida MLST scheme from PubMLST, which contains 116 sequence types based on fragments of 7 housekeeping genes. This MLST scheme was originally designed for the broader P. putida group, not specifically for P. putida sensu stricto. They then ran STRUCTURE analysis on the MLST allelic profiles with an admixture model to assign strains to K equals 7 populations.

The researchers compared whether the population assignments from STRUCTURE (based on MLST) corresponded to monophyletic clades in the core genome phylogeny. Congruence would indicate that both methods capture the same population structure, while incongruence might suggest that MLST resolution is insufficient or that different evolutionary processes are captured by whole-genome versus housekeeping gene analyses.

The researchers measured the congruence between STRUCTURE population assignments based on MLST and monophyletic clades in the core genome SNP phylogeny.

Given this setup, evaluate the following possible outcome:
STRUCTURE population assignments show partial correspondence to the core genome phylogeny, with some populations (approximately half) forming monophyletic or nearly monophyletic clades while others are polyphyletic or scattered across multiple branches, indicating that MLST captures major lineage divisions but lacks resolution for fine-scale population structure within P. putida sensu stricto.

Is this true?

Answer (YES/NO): NO